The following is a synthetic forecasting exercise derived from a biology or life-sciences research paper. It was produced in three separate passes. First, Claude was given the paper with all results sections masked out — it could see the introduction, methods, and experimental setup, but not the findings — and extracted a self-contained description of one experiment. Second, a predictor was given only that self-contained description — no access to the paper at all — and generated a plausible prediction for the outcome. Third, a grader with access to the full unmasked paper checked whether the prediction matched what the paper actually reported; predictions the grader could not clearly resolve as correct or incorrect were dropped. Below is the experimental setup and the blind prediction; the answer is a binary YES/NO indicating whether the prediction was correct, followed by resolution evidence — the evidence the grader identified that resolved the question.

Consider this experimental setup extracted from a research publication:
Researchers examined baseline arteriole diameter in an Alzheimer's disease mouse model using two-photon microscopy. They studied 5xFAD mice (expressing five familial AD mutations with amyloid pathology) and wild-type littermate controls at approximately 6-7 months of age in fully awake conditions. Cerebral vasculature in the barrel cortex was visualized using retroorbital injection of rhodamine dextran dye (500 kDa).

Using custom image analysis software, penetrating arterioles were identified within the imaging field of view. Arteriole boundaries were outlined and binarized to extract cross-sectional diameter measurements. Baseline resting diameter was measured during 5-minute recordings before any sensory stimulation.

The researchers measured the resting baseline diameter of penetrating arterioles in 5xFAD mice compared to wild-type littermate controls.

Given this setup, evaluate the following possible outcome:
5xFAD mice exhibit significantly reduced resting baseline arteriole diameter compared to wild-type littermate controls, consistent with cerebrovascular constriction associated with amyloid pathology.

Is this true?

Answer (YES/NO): NO